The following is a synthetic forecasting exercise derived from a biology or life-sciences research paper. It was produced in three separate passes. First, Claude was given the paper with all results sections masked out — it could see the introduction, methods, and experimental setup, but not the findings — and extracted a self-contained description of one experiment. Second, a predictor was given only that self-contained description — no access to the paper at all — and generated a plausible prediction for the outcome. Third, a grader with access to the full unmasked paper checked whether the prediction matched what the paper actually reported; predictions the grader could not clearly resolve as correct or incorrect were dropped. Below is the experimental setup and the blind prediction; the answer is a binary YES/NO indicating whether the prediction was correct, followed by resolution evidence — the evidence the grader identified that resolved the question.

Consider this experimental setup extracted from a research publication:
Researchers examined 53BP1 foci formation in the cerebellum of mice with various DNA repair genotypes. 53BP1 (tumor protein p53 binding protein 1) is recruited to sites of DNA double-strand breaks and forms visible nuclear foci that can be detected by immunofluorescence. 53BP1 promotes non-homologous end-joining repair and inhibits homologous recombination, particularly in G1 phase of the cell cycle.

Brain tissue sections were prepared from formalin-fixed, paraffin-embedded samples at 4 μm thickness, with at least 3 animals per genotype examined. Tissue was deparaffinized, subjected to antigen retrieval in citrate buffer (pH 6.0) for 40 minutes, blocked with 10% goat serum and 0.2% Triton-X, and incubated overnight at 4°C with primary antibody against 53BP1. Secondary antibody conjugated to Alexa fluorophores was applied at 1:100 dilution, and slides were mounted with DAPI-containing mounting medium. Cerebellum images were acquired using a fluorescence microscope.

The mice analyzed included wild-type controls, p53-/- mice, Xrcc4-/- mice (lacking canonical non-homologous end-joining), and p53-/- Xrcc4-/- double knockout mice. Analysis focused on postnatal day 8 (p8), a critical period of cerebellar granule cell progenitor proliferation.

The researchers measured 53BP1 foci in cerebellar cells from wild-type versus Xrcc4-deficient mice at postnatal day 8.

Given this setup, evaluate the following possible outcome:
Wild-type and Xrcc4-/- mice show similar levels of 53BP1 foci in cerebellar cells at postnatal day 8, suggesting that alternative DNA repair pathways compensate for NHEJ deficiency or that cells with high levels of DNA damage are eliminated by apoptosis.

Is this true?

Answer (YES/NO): NO